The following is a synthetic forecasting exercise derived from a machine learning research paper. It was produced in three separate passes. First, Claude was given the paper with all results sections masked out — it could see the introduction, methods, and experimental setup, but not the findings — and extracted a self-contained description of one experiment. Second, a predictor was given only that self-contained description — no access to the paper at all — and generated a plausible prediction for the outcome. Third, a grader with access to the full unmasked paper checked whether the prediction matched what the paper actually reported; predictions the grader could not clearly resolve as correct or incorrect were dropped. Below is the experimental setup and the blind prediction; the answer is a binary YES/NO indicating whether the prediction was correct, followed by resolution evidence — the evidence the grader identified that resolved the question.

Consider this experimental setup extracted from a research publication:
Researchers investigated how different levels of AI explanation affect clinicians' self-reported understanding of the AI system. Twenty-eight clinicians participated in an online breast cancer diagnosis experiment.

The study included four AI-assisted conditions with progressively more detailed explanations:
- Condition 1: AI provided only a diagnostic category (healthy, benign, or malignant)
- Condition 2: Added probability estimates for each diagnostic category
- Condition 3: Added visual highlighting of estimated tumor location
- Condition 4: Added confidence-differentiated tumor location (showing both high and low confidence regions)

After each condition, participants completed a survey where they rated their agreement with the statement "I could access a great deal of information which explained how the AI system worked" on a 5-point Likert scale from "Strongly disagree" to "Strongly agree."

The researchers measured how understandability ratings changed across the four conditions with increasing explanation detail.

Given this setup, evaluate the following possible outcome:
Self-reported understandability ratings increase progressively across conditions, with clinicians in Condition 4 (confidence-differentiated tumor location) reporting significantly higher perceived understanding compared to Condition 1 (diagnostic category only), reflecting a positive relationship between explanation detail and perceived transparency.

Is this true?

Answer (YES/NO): NO